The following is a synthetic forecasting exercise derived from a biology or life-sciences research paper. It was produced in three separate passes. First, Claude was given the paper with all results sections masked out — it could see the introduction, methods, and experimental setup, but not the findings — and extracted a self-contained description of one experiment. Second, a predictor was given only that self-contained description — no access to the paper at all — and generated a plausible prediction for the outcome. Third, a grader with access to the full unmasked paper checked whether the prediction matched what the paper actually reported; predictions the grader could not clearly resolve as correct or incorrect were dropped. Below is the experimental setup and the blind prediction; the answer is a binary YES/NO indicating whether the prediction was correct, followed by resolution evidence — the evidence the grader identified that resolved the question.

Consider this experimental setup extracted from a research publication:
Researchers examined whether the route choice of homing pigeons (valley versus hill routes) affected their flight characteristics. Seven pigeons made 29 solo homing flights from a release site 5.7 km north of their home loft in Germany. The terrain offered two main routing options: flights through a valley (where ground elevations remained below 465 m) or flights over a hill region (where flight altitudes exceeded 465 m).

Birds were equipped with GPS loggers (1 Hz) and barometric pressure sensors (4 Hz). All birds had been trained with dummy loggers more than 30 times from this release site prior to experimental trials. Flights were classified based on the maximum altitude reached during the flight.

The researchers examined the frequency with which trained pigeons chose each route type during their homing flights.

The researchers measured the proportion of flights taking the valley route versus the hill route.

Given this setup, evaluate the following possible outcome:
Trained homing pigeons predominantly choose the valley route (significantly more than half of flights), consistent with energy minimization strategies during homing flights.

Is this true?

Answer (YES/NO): NO